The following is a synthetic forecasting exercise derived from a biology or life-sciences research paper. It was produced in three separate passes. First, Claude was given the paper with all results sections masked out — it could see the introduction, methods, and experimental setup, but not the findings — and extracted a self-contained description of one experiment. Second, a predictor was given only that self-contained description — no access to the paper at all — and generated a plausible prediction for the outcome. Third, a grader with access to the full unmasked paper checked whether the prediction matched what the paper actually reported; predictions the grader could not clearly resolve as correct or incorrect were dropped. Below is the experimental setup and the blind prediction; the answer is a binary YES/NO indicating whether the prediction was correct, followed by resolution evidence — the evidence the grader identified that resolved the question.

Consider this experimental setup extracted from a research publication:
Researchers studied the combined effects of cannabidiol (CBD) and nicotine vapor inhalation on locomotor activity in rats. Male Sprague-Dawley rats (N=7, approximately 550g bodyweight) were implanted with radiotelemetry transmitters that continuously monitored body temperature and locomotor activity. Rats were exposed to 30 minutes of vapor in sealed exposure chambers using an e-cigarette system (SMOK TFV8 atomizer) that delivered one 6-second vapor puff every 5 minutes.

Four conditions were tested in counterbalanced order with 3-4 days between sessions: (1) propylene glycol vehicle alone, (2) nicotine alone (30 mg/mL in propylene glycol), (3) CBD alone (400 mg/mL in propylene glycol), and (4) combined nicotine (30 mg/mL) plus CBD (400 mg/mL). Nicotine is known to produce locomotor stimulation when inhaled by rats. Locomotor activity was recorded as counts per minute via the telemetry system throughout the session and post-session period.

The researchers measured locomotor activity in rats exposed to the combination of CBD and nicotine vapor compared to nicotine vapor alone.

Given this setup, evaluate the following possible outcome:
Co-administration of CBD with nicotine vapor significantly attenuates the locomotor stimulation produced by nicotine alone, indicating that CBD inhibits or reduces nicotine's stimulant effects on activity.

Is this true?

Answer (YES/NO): YES